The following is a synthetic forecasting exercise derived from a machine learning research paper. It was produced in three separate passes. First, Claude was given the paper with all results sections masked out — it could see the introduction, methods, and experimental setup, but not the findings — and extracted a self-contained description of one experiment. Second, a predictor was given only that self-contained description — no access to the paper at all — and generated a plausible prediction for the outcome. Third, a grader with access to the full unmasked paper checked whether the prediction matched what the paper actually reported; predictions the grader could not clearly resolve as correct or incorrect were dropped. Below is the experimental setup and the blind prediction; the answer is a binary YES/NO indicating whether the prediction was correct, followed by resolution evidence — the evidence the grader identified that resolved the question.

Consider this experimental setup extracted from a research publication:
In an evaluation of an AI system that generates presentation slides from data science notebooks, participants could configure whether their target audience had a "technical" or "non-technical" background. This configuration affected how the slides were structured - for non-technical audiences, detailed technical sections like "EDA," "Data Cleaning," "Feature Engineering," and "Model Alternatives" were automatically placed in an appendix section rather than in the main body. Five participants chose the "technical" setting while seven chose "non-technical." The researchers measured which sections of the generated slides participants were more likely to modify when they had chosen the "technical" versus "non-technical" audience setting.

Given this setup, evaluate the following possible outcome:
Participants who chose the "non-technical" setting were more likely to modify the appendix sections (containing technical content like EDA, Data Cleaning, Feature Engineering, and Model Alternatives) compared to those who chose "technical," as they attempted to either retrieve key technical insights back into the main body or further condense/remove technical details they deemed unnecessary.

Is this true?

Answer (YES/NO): NO